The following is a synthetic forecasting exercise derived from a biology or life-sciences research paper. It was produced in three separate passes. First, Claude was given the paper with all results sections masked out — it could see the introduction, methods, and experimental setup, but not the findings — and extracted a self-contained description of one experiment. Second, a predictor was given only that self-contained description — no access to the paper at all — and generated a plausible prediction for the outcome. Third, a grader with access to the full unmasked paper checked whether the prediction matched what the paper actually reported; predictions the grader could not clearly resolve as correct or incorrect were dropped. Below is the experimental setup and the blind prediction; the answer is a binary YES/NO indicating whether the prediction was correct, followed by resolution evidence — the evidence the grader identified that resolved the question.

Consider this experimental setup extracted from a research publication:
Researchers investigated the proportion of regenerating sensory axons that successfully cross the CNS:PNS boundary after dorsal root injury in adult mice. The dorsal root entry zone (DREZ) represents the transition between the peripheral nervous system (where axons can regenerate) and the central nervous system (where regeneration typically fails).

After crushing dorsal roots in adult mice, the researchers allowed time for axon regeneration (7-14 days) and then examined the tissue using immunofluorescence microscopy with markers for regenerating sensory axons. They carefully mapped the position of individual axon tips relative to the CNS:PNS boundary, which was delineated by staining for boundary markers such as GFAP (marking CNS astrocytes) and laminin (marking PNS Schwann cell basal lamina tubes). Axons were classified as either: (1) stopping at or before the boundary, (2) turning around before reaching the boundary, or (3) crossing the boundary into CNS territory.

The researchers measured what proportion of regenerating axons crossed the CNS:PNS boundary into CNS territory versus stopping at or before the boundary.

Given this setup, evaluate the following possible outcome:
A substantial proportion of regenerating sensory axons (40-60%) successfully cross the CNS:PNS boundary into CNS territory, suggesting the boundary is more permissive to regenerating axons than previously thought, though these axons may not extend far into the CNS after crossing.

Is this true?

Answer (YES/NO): NO